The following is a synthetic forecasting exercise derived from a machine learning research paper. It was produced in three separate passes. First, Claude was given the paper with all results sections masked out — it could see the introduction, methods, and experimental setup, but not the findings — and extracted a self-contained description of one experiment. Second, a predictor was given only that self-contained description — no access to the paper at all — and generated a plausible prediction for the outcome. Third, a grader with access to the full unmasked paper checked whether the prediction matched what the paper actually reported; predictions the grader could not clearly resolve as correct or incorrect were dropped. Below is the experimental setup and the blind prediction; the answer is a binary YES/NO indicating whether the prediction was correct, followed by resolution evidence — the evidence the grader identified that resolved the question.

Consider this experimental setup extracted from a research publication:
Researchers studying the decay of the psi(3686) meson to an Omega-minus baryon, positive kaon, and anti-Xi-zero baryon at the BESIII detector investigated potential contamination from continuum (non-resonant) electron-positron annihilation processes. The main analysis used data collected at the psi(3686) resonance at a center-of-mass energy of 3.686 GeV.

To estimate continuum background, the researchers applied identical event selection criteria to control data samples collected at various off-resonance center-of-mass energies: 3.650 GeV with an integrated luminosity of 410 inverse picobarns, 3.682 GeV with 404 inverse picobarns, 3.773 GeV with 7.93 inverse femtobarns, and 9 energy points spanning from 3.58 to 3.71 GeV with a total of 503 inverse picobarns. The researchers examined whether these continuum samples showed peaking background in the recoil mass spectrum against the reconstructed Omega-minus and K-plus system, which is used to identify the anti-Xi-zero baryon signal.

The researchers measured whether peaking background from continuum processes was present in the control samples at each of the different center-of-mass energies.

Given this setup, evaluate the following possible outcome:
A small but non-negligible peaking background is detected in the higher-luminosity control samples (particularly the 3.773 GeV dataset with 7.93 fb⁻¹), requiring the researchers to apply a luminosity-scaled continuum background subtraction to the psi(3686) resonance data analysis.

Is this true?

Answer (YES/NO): YES